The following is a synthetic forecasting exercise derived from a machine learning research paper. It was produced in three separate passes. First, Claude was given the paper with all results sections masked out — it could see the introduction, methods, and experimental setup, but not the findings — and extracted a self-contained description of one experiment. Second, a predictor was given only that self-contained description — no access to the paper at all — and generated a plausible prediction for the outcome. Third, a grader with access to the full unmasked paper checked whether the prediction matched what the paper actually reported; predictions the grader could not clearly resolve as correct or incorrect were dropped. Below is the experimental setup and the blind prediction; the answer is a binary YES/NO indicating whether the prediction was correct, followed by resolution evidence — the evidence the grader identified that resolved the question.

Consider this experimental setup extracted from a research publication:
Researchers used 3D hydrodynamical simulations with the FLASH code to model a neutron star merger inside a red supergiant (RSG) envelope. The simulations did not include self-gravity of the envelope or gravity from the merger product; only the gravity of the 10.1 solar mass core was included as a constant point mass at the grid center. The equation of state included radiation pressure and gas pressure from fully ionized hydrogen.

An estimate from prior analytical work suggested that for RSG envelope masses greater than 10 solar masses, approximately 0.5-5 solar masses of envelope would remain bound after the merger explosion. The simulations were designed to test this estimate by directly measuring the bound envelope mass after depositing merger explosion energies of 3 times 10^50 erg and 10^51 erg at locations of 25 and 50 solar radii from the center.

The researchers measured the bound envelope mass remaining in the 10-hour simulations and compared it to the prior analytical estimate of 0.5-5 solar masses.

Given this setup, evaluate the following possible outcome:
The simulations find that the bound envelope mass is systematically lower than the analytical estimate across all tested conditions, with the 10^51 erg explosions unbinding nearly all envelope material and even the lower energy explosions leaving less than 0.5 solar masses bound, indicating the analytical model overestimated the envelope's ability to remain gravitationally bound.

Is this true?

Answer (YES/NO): NO